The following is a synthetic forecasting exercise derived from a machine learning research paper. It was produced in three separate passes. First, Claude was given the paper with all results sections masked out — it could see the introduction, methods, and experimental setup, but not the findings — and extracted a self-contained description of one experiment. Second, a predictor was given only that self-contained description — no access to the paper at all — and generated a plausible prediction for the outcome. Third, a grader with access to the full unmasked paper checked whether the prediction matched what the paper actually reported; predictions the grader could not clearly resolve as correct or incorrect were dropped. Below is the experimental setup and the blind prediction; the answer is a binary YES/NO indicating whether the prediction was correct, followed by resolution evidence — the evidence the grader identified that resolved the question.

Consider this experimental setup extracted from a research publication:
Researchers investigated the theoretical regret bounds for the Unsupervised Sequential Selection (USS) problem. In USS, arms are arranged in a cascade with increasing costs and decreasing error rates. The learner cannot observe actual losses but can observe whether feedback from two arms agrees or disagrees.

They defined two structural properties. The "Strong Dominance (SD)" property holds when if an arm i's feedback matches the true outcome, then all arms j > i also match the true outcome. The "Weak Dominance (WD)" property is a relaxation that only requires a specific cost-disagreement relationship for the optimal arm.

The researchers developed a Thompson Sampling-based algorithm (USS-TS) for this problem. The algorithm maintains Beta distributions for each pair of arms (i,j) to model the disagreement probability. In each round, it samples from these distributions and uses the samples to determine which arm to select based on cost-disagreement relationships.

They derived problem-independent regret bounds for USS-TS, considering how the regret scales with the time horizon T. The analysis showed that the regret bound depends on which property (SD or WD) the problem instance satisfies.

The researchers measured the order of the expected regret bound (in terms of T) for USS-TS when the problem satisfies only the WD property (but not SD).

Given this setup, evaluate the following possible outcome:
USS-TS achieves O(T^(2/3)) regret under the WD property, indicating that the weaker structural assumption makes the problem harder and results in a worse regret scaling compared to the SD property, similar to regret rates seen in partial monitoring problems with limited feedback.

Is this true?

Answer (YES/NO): YES